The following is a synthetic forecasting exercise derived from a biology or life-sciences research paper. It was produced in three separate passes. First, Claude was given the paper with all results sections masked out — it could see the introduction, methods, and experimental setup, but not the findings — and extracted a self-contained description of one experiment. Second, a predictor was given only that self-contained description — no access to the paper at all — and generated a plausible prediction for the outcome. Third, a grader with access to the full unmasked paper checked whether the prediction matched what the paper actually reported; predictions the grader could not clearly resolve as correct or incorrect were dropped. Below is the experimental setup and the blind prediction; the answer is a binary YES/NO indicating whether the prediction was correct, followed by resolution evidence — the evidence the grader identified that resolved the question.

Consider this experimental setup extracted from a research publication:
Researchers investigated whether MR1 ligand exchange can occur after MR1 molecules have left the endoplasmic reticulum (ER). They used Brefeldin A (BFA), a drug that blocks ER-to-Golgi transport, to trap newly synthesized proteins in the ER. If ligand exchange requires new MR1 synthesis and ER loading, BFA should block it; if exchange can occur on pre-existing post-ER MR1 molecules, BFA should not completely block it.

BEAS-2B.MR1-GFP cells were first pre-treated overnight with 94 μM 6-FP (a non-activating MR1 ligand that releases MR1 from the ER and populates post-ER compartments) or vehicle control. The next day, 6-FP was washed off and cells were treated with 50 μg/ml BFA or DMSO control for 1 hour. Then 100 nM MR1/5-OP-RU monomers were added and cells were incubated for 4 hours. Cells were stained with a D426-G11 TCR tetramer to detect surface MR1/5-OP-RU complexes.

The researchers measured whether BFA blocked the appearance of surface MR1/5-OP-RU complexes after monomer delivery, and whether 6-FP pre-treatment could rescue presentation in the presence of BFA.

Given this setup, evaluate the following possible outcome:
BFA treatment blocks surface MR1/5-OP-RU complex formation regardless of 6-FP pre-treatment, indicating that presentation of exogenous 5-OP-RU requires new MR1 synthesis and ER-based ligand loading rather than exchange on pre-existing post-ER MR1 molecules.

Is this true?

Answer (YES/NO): NO